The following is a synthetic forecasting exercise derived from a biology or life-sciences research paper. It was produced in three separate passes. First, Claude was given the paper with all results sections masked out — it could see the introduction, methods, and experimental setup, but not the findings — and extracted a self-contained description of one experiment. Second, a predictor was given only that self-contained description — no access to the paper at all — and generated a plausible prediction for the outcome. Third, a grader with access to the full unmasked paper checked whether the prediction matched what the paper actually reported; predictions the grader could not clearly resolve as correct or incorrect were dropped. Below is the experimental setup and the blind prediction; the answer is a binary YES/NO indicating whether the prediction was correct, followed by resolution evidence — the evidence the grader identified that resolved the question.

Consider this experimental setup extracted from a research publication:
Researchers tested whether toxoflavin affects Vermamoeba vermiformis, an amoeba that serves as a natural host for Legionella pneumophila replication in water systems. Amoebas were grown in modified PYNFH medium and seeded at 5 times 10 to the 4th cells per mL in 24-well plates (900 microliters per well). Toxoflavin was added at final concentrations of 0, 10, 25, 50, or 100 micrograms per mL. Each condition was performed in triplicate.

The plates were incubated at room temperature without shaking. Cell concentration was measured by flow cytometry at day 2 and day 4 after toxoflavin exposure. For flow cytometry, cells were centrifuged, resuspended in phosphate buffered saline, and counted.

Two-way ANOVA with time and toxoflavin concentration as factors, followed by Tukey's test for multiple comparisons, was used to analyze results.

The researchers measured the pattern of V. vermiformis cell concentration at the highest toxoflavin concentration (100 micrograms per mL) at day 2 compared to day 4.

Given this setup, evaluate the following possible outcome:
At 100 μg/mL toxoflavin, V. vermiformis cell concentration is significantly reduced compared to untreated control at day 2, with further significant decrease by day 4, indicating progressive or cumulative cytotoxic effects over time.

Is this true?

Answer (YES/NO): NO